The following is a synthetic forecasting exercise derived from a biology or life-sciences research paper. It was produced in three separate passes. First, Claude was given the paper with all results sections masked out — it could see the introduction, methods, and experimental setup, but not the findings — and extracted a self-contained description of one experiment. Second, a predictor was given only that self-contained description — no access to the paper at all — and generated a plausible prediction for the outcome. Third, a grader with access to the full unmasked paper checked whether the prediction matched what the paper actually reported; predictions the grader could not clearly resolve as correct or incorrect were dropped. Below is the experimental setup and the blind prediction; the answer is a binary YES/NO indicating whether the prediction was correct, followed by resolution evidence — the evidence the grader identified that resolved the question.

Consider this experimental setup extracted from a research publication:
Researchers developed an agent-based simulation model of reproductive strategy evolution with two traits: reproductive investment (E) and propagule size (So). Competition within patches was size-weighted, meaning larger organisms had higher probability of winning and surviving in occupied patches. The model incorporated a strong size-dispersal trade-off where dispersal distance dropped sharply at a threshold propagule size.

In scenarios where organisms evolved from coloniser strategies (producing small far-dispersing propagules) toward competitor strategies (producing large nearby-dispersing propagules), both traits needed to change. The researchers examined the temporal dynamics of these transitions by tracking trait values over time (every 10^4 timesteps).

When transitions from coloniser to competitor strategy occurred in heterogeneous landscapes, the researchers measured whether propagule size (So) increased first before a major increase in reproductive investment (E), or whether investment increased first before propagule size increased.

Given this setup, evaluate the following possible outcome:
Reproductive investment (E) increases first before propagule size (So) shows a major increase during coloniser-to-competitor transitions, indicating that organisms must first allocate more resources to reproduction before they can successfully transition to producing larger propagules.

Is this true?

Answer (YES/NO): YES